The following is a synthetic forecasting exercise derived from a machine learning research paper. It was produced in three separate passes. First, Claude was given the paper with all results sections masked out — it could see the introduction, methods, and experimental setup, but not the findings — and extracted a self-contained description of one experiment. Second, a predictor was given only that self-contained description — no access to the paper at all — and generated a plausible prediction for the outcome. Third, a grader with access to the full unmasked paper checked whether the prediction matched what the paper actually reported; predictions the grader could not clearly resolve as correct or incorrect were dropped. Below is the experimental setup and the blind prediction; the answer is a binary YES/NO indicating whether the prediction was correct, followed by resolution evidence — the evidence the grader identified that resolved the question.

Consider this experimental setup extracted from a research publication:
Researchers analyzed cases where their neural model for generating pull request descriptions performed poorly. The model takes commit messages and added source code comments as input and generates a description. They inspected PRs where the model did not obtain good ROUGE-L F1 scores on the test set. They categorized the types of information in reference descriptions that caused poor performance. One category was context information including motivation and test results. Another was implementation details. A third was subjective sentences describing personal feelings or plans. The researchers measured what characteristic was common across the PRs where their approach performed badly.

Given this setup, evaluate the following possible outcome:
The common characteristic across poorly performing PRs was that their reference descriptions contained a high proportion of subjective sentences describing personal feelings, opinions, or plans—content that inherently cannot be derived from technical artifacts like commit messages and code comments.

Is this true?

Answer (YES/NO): NO